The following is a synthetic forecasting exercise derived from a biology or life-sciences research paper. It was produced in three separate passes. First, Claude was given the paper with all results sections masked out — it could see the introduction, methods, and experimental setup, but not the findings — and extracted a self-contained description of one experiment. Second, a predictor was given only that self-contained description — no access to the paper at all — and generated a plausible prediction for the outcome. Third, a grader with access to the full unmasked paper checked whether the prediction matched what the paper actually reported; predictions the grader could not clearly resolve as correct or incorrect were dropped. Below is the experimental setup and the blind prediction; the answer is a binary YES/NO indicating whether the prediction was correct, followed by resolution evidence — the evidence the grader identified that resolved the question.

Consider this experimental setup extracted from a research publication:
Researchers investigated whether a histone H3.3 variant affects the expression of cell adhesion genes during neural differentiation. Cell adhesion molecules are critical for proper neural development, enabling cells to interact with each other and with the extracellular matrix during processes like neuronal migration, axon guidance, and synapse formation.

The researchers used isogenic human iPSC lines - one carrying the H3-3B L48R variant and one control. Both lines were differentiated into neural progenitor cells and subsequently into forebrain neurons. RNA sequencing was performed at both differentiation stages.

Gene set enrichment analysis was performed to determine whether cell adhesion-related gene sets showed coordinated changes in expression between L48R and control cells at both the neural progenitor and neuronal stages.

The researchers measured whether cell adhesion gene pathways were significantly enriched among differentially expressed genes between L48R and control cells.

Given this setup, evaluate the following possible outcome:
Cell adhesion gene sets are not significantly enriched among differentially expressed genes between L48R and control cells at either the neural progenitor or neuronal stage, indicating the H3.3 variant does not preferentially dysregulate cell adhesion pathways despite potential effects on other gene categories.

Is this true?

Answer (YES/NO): NO